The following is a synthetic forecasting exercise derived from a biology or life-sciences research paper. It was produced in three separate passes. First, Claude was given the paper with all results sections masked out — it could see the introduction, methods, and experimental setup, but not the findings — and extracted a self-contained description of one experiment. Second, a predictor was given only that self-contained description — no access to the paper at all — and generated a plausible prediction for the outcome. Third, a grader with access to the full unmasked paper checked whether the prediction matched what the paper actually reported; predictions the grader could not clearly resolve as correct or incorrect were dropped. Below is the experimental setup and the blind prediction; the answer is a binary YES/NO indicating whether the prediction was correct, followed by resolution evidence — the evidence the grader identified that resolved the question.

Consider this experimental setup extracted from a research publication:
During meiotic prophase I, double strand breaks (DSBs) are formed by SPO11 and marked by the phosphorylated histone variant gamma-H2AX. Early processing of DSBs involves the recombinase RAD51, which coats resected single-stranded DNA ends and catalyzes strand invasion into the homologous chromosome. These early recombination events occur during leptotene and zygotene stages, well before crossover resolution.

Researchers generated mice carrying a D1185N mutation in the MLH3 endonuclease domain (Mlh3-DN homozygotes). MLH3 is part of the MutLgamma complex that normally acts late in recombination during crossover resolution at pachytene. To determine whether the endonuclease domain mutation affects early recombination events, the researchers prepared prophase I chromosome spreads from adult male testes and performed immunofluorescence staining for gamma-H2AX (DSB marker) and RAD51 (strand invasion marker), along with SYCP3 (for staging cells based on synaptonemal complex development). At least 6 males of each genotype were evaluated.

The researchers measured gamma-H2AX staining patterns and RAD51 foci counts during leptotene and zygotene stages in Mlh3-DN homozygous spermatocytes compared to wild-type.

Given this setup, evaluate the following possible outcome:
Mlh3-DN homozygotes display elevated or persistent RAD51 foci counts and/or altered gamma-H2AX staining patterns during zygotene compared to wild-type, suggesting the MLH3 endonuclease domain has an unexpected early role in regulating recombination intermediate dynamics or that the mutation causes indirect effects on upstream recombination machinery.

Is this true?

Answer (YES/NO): YES